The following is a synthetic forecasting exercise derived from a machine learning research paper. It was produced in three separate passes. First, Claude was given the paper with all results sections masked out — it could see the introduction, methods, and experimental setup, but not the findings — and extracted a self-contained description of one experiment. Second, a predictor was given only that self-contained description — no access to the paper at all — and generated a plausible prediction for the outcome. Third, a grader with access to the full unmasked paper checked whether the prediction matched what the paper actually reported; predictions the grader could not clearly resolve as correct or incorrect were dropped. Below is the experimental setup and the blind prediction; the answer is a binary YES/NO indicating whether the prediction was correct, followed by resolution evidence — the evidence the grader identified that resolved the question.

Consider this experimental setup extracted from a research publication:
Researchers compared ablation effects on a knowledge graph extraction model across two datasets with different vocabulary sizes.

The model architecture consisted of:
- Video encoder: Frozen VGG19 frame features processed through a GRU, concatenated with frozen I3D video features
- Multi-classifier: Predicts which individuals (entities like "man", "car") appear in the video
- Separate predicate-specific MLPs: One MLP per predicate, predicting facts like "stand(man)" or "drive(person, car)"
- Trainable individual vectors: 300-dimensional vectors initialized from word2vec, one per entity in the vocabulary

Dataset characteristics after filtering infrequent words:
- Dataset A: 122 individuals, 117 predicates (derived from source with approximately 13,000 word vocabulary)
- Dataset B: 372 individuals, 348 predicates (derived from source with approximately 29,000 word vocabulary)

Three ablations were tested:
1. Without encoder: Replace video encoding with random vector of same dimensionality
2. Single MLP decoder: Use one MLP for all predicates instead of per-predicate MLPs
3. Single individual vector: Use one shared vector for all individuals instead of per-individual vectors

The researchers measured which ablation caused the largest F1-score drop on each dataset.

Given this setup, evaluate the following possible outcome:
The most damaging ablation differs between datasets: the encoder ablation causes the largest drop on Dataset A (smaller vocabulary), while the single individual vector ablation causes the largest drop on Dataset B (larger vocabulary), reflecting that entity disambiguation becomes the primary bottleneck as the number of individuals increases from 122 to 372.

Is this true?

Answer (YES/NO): YES